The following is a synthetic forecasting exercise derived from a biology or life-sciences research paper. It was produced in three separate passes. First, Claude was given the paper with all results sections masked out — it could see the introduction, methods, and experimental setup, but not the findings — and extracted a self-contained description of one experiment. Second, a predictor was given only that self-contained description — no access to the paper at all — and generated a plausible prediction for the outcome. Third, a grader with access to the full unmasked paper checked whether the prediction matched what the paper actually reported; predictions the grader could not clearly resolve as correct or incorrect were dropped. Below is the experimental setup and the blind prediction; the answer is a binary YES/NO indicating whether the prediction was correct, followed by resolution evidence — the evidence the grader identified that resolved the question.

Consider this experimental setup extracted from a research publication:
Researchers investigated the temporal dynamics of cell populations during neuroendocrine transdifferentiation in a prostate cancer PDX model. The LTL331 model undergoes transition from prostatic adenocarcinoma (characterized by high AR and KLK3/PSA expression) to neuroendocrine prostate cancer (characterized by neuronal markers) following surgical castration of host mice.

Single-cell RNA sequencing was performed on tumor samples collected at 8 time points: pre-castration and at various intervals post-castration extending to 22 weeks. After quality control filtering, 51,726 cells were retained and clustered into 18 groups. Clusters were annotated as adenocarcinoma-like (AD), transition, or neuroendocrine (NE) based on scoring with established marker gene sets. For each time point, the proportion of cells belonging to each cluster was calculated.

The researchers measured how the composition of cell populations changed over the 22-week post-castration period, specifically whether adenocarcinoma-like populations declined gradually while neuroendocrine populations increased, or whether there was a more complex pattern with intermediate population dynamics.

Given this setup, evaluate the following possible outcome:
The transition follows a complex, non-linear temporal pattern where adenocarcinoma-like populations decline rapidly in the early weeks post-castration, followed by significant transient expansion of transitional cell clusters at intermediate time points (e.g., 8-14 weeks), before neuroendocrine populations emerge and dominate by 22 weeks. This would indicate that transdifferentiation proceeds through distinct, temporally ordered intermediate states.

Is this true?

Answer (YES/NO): YES